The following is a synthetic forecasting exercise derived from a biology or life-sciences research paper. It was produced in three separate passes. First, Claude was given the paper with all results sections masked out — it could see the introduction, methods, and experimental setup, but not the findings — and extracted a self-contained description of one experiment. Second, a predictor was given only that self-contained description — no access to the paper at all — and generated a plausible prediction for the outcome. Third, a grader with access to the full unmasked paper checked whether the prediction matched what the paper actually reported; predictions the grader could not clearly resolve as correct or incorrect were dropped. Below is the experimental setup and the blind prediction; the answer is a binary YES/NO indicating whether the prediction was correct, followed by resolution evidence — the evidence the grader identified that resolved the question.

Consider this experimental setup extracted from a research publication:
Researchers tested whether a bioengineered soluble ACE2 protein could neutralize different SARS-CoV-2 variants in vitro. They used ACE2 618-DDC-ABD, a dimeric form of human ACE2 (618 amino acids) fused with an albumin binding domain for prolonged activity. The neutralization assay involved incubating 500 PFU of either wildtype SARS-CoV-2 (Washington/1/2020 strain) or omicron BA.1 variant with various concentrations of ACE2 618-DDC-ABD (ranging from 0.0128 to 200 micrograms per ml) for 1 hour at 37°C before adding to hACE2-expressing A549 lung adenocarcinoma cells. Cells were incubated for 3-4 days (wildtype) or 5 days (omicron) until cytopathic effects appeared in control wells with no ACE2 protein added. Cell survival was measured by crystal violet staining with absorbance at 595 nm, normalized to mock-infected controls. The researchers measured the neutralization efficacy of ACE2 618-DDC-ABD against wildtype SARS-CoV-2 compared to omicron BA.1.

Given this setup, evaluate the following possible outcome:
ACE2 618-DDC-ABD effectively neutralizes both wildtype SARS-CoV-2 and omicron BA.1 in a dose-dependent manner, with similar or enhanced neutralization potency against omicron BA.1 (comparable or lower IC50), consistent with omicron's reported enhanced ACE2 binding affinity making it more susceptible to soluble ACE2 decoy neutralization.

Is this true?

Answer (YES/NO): YES